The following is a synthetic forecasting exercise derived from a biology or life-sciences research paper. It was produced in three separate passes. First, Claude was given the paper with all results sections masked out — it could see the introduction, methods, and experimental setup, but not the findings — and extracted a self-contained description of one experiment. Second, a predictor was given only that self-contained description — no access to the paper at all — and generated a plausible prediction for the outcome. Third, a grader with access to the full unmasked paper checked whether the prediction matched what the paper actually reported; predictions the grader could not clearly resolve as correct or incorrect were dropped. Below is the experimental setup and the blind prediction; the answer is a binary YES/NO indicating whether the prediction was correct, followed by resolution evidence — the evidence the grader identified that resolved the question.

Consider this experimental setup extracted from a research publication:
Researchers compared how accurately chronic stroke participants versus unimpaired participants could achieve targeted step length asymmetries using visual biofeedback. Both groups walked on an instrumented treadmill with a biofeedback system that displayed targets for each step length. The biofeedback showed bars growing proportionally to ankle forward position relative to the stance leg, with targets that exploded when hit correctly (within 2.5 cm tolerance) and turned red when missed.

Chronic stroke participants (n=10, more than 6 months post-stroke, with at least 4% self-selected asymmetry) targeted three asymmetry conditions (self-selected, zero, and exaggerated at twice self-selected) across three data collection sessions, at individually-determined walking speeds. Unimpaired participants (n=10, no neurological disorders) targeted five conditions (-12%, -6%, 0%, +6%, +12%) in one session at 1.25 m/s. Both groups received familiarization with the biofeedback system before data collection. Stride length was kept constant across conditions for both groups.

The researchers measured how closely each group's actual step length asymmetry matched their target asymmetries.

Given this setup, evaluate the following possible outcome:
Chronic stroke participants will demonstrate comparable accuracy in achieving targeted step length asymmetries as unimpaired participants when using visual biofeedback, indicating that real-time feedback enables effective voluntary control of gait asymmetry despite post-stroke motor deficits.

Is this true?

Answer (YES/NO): NO